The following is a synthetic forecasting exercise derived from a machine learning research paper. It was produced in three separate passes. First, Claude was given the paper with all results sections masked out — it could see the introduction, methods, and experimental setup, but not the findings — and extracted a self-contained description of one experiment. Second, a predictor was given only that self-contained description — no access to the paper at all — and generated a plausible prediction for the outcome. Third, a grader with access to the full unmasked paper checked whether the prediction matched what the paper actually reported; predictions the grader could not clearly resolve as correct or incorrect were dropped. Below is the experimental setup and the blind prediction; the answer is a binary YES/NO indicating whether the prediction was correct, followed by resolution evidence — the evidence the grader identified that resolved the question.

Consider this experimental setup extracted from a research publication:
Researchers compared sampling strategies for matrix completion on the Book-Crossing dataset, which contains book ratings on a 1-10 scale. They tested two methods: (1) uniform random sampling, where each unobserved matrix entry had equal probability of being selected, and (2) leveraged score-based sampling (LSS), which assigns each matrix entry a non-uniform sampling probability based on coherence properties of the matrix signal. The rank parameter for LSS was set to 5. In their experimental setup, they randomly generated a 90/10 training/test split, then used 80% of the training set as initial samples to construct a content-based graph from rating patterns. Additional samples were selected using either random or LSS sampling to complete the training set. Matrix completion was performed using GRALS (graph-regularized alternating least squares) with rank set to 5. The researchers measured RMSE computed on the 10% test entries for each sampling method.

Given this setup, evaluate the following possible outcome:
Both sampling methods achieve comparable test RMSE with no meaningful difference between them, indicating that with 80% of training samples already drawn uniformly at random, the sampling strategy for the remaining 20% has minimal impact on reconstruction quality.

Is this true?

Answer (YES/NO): NO